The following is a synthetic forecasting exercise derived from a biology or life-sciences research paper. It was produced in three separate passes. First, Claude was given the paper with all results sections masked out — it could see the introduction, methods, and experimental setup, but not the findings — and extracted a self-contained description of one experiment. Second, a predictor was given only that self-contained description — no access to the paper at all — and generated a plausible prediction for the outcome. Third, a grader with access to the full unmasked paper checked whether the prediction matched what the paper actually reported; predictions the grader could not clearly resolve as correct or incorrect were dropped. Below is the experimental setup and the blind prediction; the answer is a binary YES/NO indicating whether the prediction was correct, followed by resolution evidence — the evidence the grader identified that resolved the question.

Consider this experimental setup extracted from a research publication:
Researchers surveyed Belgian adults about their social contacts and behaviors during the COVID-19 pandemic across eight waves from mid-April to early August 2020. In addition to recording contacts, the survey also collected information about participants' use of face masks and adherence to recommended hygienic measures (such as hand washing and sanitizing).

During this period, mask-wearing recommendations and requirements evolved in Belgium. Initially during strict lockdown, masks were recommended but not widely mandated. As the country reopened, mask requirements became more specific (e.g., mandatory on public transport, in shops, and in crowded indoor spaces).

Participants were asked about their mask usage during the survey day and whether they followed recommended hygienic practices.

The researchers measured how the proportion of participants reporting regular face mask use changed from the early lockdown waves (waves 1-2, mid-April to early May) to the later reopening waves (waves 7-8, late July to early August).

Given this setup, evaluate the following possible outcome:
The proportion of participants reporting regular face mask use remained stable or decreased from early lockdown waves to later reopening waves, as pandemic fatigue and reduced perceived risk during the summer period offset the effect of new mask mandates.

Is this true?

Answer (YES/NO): NO